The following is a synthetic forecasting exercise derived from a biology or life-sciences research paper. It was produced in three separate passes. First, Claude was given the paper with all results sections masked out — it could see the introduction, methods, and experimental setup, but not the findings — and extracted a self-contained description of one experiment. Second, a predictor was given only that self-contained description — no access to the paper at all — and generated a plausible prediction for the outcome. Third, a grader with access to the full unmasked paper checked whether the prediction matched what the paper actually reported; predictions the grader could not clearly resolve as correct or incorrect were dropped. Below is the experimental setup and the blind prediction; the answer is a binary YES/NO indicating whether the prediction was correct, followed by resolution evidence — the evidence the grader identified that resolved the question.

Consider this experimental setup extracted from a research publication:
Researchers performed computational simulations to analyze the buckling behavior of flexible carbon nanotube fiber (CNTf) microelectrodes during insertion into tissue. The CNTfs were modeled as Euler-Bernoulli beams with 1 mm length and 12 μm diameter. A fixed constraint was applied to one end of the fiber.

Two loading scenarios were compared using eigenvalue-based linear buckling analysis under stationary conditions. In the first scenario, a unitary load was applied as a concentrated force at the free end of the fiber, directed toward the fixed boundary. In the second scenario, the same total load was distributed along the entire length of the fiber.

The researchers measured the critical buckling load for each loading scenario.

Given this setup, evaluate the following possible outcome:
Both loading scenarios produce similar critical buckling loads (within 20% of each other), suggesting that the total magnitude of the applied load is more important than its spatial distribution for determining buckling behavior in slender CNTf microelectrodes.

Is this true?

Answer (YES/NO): NO